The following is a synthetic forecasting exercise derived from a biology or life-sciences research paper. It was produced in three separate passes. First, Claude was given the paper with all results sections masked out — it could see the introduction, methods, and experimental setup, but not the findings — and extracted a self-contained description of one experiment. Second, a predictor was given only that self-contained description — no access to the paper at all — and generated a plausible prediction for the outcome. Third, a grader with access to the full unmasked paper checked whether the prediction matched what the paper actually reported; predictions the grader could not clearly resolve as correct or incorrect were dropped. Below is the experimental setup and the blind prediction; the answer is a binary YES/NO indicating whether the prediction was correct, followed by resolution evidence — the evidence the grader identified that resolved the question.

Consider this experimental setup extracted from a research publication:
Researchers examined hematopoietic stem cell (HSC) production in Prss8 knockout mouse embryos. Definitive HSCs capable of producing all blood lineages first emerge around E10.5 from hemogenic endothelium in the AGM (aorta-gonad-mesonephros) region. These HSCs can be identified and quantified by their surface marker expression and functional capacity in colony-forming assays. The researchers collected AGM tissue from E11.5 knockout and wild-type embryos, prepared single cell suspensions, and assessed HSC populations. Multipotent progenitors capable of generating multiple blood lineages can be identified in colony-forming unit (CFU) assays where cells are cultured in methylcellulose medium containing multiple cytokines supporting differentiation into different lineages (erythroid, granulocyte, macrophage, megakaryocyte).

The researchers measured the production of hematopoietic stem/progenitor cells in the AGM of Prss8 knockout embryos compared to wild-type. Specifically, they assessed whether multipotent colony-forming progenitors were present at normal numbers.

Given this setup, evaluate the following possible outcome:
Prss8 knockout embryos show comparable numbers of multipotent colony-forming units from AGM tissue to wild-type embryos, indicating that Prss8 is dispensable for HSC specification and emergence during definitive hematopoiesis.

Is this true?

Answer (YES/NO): YES